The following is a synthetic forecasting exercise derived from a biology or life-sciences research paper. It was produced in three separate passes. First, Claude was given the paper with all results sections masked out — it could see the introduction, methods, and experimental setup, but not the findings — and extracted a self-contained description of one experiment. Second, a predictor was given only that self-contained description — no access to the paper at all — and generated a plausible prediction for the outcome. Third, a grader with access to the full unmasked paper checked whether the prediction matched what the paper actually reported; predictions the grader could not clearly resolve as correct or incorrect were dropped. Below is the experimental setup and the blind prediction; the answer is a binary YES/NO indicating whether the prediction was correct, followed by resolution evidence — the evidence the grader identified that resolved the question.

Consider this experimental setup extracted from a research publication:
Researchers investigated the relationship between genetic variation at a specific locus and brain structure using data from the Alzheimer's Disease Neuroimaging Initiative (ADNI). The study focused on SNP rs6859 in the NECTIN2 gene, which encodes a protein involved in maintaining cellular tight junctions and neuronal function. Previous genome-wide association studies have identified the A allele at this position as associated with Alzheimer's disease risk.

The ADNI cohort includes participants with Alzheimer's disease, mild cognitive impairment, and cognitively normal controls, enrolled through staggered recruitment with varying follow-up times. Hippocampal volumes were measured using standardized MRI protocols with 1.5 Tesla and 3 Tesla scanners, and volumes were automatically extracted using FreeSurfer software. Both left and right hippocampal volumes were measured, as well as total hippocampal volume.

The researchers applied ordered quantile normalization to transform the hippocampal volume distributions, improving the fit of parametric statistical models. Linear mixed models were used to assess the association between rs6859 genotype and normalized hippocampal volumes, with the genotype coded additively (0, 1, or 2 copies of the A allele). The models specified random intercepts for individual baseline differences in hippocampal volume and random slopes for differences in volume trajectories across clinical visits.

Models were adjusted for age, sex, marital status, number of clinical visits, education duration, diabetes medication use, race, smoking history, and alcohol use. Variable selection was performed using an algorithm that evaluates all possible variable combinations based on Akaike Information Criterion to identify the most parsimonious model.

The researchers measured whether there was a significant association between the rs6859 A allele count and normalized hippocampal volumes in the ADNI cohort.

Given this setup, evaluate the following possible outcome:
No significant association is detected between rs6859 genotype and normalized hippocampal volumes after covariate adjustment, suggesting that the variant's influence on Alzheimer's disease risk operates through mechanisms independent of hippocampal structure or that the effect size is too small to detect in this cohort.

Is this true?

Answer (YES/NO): NO